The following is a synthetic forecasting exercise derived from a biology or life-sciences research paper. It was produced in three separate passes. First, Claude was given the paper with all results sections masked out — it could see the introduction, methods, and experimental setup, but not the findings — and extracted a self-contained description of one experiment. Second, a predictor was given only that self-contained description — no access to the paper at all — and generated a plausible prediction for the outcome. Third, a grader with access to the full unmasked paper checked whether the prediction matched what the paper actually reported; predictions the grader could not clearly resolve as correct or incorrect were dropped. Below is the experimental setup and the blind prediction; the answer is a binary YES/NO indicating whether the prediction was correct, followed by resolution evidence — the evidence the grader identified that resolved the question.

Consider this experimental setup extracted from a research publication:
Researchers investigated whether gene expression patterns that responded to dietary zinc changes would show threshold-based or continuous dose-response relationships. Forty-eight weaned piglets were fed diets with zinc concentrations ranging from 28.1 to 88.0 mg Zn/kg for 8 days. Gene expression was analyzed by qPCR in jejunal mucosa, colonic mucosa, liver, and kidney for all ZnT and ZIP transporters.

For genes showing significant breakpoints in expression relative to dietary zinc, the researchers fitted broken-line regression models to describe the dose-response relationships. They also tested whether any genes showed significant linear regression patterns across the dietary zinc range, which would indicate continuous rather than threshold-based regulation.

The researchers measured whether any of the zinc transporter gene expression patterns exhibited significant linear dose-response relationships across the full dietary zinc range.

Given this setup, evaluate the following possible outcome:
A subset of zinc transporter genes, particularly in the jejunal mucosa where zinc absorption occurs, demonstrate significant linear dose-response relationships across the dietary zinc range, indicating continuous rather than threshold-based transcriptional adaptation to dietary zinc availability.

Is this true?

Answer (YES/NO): NO